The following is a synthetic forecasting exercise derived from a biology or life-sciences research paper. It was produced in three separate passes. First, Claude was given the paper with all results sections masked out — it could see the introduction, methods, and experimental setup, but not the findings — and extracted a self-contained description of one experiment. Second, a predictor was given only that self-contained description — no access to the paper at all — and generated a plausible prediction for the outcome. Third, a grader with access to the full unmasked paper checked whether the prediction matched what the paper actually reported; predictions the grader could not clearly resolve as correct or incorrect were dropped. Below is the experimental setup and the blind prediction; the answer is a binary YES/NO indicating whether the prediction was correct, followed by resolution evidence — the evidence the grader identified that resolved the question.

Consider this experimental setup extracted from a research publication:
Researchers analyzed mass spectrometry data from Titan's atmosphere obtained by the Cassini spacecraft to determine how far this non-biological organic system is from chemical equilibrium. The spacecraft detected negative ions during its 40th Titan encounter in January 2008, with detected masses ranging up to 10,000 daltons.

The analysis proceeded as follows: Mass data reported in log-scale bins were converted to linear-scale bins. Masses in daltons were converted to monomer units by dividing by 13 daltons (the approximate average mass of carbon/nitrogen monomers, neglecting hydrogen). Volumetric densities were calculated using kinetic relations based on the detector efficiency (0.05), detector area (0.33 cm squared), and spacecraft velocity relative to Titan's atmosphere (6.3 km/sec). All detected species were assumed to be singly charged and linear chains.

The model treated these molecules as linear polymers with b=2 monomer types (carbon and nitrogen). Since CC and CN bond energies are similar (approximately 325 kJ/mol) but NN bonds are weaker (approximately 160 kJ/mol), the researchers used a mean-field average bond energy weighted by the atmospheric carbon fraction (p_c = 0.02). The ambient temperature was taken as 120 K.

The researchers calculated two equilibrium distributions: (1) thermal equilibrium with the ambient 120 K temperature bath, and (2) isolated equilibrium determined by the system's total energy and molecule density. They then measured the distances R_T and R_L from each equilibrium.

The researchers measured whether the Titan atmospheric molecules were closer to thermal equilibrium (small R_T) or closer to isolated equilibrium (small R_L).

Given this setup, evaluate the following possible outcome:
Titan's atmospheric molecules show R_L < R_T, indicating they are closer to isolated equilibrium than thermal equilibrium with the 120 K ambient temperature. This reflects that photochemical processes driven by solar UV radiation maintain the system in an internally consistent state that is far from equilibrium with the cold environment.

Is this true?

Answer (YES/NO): YES